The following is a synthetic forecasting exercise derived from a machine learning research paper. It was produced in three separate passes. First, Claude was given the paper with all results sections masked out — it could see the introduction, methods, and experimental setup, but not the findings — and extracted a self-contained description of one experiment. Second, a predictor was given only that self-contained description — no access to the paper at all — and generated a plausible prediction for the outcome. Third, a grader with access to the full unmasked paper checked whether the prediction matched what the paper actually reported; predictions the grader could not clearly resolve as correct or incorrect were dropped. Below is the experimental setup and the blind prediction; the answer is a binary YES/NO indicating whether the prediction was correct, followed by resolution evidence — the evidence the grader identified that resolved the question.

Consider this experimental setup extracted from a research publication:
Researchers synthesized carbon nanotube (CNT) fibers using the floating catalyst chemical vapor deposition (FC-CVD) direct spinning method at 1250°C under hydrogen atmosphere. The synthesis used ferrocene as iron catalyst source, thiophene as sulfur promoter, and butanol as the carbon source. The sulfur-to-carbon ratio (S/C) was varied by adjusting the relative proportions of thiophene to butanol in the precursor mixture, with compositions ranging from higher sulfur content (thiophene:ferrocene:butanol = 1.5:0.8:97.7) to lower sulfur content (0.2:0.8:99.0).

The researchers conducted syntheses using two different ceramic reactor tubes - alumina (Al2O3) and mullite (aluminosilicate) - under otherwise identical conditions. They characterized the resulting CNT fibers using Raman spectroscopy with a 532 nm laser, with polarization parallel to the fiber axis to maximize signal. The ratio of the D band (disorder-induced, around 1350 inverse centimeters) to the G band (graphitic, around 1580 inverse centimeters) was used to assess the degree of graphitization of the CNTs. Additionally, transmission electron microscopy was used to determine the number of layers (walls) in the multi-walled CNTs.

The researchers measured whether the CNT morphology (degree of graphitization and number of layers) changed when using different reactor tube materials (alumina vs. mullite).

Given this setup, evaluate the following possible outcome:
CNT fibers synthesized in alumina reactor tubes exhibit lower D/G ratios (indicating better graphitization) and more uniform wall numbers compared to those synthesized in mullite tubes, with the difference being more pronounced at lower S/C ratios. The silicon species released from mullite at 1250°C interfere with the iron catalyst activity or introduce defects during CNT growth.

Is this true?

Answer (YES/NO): NO